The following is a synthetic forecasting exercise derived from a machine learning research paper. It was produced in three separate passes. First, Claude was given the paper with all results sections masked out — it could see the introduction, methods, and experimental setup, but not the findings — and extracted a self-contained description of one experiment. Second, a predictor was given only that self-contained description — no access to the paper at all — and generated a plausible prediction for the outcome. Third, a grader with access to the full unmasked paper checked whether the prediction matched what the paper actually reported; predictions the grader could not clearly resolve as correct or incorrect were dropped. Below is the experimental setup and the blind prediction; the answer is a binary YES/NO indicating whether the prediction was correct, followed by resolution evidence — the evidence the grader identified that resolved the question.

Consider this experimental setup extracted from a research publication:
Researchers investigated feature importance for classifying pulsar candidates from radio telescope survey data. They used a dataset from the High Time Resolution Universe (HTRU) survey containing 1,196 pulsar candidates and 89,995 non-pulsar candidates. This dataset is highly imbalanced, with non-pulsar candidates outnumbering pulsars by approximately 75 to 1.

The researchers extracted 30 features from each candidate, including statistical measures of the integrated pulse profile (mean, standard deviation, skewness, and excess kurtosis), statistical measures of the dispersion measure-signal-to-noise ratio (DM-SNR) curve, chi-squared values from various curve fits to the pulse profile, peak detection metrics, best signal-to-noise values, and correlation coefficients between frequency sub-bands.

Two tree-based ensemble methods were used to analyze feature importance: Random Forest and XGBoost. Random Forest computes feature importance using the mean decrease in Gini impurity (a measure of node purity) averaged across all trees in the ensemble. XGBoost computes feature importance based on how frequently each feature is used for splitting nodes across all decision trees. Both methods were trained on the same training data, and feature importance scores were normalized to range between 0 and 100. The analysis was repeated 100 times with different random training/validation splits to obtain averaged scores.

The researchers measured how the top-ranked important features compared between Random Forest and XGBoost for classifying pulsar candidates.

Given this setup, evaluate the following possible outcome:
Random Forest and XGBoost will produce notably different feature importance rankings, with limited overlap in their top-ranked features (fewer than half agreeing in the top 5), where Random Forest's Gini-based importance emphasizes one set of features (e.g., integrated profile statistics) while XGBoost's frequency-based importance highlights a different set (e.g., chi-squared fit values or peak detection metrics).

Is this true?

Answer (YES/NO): NO